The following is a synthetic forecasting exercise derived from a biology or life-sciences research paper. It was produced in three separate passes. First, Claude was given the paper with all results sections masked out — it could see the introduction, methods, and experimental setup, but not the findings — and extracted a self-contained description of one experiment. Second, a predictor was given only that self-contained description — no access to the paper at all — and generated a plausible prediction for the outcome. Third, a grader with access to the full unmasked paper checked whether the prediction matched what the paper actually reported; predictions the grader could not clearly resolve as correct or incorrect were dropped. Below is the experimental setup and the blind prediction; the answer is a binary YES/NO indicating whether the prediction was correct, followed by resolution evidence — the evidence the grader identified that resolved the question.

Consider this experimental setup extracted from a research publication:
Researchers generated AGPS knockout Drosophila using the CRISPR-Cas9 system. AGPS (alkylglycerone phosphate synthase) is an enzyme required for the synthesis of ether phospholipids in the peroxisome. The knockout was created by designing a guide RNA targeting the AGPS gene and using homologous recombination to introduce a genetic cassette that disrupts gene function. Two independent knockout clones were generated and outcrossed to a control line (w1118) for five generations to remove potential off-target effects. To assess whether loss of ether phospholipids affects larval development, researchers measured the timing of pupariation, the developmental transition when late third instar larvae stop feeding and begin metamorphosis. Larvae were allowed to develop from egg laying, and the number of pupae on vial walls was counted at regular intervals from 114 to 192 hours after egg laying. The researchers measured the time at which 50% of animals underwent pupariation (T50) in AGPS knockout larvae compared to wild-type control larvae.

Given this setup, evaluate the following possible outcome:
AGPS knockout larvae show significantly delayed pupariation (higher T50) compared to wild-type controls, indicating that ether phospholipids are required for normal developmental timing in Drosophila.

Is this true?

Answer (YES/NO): NO